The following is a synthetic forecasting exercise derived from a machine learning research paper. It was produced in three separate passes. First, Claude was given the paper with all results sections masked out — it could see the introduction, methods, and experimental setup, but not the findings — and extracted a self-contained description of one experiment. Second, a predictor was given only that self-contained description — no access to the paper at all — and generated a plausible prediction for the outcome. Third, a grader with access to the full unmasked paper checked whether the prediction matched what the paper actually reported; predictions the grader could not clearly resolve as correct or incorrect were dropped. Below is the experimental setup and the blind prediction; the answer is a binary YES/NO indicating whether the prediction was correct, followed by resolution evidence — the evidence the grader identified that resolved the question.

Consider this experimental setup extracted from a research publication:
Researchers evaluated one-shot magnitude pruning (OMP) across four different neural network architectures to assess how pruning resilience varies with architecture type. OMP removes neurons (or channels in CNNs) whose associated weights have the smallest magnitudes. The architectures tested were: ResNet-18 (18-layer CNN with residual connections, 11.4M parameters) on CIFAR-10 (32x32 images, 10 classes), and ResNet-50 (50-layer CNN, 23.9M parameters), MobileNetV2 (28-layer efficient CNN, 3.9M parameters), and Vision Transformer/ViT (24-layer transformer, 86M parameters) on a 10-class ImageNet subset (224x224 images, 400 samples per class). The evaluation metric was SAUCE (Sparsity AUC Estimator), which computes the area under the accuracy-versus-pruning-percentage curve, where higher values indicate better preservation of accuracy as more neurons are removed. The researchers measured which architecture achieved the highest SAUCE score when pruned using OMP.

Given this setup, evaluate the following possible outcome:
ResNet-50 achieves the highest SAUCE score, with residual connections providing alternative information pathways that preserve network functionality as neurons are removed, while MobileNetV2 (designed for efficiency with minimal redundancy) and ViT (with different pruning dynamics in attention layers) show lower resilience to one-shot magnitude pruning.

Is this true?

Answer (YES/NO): NO